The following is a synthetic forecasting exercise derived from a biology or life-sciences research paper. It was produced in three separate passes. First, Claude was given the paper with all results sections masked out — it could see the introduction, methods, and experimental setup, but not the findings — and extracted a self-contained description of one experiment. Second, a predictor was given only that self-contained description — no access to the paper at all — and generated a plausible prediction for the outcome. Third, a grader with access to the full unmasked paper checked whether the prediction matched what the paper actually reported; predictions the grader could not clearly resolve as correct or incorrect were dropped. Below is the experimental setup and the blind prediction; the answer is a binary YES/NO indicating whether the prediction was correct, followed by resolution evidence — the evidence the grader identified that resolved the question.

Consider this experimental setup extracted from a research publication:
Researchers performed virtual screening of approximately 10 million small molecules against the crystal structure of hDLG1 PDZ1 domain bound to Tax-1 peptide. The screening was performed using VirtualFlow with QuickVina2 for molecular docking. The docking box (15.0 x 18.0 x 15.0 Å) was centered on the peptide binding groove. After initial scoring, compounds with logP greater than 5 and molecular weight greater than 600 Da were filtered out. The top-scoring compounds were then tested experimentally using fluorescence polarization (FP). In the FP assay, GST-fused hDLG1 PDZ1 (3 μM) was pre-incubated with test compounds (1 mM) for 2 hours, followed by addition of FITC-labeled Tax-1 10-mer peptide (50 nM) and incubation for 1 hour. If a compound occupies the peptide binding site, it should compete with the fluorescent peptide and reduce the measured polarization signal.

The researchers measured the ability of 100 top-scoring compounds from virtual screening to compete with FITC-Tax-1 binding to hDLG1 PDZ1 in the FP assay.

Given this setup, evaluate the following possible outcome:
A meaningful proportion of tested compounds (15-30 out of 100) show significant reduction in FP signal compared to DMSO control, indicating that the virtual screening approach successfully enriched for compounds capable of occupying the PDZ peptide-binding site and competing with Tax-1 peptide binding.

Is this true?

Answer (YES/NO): NO